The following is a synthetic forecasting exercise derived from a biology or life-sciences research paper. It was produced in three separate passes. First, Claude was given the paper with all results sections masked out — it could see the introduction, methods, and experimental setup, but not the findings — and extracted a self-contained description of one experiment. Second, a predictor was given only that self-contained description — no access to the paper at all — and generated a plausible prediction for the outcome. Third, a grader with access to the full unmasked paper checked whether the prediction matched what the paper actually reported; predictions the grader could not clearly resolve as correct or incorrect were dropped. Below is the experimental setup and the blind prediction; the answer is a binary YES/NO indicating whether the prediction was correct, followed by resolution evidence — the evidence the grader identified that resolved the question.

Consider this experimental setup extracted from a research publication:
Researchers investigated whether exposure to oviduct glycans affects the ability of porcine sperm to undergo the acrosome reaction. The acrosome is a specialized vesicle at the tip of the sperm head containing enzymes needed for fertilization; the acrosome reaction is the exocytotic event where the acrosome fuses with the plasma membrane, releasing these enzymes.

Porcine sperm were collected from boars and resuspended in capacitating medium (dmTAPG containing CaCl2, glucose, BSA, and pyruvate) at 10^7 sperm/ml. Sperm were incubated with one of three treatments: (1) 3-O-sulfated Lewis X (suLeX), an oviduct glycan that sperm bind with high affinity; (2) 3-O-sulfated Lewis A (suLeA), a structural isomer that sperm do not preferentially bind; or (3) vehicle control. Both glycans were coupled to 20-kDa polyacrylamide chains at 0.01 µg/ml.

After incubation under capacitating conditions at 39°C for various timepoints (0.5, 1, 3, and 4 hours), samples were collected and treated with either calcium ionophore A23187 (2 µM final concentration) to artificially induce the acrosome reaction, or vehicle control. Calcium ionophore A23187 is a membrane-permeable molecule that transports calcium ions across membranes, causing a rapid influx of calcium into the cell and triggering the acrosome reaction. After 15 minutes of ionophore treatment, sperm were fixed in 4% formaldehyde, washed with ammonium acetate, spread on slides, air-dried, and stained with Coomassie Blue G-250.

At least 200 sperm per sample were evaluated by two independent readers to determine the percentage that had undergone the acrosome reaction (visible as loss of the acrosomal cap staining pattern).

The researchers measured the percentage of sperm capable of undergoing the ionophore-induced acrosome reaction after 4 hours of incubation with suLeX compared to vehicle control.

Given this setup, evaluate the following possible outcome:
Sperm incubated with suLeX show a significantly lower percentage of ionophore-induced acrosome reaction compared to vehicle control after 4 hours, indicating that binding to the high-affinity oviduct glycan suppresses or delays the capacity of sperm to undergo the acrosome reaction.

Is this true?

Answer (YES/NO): NO